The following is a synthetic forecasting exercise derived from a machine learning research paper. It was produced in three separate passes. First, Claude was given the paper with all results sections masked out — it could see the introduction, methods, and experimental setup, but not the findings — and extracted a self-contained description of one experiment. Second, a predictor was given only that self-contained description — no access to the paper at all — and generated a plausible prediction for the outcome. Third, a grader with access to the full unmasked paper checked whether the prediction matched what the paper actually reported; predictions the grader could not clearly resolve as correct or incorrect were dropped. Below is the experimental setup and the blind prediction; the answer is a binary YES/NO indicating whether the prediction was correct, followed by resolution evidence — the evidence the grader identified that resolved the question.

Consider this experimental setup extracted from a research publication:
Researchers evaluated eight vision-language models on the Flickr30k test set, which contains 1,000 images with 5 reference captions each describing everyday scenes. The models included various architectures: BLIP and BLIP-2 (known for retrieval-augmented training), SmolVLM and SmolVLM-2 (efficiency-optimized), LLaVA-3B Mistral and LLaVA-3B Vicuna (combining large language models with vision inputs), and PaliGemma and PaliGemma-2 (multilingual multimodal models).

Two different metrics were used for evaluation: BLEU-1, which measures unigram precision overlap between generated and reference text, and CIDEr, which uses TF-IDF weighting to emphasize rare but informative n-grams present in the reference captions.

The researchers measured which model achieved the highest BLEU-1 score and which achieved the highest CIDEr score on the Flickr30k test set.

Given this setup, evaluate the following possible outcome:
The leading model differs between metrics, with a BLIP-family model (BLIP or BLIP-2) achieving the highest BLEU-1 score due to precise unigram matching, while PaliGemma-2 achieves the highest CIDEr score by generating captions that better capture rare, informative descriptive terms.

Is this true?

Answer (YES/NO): NO